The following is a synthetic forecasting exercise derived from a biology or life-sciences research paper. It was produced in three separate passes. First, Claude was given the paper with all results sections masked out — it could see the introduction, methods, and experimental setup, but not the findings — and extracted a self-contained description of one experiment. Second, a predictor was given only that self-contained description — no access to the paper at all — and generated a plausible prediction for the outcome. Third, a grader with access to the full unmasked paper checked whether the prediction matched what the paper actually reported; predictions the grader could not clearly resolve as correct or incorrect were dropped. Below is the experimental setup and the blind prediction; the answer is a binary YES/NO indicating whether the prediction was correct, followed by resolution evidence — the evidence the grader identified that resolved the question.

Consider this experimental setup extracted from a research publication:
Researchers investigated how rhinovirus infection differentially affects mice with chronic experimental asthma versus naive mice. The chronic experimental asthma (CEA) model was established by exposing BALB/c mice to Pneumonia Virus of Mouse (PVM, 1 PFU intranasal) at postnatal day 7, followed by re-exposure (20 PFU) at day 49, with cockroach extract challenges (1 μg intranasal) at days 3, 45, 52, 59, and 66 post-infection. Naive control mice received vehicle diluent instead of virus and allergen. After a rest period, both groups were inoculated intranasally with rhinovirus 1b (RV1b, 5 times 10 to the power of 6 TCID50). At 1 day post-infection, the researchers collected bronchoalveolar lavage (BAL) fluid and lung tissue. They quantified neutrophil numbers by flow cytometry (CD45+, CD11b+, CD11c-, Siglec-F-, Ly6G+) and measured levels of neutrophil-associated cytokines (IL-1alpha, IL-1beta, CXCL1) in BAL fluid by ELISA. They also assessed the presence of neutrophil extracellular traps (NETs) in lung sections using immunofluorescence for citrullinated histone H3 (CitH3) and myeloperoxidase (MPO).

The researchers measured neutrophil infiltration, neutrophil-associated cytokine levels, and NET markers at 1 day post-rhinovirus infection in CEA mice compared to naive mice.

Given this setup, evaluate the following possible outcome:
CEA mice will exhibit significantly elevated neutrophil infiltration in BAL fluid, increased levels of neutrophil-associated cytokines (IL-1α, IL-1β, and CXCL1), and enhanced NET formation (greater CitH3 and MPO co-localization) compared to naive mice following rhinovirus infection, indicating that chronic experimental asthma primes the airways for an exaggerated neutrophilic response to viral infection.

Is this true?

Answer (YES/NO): YES